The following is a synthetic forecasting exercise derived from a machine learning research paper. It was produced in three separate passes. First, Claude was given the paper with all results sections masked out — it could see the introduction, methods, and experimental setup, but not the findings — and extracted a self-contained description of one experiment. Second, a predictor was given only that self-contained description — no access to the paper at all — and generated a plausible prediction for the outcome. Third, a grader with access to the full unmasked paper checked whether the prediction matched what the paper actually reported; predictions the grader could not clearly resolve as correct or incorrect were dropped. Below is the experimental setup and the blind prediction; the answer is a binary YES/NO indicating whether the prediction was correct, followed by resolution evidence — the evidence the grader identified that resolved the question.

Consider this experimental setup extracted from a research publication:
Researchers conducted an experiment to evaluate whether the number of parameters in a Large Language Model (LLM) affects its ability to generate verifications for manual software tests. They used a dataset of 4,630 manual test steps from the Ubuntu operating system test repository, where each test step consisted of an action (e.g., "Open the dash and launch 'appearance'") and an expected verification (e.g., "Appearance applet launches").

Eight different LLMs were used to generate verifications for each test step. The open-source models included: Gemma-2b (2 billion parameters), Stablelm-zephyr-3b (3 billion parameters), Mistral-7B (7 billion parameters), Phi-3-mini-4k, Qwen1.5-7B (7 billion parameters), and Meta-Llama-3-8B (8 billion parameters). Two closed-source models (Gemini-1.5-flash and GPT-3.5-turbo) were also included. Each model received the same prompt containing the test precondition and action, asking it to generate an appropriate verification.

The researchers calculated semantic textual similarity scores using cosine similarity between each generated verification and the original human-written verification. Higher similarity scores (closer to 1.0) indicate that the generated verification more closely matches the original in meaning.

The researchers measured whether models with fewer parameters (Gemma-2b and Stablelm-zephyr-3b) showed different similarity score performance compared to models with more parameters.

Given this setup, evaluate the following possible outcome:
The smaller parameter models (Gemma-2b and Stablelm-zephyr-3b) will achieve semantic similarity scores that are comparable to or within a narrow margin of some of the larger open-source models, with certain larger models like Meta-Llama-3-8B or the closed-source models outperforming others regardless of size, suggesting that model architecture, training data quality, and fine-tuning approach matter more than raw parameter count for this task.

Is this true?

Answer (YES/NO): NO